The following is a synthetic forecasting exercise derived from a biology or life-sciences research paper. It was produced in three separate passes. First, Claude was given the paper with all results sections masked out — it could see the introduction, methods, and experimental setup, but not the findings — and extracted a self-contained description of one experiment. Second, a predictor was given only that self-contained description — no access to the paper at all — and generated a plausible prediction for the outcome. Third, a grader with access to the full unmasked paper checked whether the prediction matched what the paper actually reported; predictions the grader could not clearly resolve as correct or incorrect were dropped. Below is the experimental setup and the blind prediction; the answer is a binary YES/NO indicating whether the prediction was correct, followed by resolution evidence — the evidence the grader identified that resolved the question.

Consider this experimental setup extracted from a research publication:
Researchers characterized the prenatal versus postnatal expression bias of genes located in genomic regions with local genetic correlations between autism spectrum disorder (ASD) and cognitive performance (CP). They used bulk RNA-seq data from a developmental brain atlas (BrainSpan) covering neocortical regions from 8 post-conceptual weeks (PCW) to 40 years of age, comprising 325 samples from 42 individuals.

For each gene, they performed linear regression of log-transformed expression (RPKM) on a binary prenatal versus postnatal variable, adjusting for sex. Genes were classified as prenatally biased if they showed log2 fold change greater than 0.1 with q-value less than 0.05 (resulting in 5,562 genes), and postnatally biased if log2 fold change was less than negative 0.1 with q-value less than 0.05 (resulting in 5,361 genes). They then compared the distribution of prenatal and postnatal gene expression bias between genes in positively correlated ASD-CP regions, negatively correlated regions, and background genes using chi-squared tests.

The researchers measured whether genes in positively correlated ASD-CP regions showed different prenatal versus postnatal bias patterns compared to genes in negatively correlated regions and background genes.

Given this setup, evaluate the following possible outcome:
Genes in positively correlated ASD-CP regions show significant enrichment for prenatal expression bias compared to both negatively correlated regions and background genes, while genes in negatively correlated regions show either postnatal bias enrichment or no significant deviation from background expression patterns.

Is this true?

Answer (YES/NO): NO